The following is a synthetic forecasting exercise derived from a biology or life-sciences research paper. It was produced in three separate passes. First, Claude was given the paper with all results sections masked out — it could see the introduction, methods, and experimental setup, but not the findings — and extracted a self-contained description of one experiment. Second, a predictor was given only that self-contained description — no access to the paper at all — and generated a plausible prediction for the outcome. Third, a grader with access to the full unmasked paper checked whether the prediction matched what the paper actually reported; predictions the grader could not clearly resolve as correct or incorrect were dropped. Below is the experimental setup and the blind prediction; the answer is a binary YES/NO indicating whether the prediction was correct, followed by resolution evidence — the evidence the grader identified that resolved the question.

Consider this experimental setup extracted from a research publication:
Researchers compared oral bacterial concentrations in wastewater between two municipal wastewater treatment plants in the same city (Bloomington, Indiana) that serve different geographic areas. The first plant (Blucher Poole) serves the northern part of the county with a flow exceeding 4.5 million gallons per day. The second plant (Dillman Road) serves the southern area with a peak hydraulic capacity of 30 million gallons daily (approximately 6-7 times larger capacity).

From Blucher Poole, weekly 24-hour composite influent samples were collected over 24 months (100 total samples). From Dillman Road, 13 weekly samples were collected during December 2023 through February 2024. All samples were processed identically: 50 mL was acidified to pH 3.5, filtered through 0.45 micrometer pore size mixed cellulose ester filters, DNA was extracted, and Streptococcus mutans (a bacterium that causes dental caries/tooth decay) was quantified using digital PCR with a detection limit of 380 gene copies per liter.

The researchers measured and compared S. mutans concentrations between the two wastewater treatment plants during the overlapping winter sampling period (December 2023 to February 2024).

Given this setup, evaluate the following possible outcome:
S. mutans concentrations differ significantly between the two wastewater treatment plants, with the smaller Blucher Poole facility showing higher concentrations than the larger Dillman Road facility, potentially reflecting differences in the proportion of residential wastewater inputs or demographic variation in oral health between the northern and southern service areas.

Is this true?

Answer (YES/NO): NO